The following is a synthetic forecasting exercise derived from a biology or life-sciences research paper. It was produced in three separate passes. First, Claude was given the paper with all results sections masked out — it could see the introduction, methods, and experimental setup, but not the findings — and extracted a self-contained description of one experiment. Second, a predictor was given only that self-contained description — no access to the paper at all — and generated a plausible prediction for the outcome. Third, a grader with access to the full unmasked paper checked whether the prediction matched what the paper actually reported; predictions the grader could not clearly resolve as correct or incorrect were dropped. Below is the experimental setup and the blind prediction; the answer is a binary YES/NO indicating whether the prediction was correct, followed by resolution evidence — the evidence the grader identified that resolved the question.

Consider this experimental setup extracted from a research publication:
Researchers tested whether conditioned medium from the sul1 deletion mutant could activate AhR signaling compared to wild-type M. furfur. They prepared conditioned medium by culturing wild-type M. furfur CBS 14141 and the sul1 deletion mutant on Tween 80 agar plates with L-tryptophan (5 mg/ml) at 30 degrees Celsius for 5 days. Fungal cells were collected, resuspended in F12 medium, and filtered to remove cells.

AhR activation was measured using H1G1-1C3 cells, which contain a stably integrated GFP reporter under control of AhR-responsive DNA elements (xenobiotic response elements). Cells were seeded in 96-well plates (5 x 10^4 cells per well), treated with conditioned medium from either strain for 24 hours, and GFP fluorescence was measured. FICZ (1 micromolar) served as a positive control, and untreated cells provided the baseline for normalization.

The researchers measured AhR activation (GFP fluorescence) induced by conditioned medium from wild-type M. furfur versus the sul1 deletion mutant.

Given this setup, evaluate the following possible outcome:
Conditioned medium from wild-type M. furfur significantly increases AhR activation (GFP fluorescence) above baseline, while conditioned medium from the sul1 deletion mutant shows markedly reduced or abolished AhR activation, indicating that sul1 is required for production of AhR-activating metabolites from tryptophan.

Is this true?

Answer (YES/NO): YES